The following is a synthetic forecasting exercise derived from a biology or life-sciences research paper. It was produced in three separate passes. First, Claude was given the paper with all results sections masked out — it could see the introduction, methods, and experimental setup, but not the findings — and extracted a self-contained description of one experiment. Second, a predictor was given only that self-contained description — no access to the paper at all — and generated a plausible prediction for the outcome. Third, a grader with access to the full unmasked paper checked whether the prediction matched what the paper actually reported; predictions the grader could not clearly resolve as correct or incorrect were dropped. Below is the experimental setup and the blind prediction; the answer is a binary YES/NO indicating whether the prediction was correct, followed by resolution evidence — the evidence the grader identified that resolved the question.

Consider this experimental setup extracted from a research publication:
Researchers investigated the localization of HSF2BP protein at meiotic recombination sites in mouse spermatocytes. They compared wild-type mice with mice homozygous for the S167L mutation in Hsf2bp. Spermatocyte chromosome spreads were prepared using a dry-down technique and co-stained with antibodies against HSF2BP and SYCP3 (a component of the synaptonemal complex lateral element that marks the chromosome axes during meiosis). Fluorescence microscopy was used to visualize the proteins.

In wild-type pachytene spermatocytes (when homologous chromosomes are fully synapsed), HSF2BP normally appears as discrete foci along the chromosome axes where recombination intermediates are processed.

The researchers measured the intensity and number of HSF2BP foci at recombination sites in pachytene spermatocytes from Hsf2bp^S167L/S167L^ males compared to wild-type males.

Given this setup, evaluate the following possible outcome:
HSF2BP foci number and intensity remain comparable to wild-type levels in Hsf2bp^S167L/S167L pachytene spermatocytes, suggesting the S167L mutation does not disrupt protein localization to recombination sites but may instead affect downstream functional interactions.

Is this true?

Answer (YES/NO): NO